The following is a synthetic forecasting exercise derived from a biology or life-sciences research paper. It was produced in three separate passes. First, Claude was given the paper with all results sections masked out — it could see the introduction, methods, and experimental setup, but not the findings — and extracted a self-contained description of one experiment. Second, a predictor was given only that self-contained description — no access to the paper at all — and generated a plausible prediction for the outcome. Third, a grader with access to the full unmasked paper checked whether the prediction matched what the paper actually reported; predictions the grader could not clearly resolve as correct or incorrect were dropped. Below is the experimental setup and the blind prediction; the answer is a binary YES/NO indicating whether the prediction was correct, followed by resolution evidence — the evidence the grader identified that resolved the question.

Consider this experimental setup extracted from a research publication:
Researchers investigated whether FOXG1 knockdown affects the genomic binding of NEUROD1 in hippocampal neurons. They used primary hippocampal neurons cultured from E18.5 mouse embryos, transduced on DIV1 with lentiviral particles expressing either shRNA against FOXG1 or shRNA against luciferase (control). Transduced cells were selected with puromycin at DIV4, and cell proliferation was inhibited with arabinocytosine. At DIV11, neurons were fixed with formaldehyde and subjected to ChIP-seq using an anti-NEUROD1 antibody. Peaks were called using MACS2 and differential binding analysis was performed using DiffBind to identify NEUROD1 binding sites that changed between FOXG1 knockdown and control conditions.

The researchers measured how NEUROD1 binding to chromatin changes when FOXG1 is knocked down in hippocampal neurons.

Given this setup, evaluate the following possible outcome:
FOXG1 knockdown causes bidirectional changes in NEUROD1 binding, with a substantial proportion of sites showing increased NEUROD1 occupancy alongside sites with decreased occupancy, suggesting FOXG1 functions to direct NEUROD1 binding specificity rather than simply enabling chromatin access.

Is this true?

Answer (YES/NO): NO